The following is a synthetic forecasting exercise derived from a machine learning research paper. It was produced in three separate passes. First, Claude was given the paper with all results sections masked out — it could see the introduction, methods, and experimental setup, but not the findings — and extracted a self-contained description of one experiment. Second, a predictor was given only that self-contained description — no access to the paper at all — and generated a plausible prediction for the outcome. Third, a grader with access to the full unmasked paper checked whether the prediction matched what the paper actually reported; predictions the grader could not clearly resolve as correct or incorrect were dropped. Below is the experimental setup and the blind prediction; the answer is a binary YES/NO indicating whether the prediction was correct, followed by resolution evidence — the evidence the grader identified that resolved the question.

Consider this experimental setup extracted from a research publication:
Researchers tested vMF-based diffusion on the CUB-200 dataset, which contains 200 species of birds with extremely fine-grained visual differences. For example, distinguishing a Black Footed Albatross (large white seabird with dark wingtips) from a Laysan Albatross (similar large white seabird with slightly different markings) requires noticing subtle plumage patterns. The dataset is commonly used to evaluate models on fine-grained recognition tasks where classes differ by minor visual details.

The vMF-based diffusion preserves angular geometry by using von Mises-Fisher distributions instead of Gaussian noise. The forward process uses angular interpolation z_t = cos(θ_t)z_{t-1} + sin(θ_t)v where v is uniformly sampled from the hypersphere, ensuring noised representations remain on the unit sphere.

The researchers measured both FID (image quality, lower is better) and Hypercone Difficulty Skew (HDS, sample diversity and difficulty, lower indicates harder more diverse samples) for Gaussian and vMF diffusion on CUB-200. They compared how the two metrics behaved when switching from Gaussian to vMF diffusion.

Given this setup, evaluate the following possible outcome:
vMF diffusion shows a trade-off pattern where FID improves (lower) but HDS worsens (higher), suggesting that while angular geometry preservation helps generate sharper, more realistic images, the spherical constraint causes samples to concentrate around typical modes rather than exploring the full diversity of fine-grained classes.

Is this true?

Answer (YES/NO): NO